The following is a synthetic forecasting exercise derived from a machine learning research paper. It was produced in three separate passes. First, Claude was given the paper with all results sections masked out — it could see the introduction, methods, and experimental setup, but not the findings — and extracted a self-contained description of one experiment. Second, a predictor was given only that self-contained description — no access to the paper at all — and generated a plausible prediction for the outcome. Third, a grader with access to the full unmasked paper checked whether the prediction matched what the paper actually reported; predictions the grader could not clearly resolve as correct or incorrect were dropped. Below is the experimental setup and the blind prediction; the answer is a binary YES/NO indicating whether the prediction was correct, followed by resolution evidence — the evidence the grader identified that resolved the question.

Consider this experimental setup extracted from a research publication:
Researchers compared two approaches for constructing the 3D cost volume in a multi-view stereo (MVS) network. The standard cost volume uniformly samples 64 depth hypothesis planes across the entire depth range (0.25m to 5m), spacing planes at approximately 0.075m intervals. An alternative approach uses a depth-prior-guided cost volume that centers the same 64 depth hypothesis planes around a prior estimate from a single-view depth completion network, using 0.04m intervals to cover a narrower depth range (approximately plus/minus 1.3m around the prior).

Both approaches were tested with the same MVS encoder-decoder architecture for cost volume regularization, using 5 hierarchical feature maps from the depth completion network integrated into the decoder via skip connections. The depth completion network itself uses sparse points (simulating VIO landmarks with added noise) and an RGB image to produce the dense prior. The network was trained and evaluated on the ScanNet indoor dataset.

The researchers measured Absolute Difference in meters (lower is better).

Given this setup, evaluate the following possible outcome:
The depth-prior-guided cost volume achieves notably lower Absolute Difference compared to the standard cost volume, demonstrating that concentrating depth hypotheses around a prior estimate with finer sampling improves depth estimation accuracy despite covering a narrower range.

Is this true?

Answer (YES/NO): YES